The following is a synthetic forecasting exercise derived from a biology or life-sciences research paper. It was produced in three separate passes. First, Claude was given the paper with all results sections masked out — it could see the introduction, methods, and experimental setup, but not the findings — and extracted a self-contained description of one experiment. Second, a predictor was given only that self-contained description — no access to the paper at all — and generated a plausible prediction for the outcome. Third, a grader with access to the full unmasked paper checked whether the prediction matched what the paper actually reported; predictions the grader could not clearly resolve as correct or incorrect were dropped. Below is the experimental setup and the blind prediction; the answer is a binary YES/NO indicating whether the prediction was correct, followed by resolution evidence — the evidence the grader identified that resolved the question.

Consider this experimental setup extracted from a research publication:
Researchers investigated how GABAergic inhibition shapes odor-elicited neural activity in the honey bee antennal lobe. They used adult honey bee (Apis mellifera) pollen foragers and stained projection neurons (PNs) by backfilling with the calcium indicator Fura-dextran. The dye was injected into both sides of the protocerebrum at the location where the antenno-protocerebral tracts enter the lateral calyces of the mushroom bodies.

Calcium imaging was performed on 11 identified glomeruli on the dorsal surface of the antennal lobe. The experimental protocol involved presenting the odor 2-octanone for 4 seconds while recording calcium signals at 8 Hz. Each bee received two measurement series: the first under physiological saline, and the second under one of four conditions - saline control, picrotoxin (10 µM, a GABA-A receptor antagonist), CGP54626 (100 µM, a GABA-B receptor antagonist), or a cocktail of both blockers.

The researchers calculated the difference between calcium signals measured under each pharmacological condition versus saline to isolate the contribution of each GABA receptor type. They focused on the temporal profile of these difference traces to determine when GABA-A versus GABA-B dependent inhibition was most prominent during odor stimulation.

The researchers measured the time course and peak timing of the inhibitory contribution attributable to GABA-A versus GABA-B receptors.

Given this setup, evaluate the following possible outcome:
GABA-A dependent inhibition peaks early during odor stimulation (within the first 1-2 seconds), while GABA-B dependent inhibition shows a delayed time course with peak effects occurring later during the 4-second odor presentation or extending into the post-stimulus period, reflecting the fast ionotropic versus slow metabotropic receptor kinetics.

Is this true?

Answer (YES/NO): YES